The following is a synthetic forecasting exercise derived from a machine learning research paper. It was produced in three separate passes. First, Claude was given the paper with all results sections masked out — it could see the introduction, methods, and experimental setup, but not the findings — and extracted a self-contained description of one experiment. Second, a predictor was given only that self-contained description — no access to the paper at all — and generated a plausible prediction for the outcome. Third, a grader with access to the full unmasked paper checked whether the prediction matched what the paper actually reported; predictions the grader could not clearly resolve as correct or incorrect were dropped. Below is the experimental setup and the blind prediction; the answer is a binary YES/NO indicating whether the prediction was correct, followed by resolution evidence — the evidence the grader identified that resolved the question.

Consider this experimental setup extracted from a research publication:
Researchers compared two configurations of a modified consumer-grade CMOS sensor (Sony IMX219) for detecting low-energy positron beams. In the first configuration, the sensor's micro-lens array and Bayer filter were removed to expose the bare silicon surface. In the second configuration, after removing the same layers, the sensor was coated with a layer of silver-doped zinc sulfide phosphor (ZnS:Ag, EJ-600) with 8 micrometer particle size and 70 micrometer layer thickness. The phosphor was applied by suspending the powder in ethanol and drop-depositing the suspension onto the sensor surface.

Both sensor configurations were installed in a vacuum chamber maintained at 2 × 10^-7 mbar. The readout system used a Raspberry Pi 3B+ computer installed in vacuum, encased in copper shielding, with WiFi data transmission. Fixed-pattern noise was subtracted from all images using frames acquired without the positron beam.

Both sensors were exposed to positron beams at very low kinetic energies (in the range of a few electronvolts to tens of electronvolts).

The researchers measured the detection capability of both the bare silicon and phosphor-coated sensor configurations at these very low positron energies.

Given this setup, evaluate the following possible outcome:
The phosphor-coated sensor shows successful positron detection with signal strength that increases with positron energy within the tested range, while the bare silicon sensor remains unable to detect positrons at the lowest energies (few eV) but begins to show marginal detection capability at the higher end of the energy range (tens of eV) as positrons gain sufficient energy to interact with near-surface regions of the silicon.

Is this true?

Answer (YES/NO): NO